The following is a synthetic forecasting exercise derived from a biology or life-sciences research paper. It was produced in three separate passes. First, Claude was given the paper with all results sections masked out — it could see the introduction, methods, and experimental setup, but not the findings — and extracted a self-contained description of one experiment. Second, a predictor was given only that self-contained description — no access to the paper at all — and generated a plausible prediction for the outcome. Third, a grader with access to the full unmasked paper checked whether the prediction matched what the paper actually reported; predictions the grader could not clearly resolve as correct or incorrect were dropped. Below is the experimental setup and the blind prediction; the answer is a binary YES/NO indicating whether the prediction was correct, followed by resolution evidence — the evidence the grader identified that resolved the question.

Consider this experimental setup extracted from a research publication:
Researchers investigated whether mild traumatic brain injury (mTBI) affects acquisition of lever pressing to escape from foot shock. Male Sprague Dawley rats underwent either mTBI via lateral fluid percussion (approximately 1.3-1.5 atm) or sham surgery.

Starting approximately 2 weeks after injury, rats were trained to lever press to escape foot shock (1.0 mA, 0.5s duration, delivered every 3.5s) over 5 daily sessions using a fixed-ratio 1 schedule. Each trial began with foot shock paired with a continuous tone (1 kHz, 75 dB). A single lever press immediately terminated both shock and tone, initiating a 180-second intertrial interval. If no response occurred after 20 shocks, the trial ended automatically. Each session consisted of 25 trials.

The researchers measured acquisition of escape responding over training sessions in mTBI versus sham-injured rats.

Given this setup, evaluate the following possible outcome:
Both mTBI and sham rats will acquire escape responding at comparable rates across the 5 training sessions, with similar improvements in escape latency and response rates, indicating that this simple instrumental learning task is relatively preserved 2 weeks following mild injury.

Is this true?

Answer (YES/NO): YES